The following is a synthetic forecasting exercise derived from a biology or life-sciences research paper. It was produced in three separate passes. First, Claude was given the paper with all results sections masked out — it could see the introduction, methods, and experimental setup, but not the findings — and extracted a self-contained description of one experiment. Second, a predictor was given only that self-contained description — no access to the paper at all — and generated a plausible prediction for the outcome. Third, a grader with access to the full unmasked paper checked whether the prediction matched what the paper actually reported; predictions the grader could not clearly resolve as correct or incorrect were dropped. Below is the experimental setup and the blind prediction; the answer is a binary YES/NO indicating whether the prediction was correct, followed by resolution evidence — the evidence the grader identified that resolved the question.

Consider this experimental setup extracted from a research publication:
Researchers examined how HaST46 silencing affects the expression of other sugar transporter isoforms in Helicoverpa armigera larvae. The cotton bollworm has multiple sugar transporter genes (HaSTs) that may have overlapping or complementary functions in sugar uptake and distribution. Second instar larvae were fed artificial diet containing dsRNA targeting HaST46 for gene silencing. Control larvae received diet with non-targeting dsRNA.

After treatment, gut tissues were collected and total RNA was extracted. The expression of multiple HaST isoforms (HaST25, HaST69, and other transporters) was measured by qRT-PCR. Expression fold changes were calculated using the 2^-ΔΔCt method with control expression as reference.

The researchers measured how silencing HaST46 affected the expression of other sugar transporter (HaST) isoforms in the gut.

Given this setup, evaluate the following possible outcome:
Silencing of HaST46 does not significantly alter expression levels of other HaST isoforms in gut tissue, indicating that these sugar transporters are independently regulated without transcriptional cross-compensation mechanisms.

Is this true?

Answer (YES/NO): NO